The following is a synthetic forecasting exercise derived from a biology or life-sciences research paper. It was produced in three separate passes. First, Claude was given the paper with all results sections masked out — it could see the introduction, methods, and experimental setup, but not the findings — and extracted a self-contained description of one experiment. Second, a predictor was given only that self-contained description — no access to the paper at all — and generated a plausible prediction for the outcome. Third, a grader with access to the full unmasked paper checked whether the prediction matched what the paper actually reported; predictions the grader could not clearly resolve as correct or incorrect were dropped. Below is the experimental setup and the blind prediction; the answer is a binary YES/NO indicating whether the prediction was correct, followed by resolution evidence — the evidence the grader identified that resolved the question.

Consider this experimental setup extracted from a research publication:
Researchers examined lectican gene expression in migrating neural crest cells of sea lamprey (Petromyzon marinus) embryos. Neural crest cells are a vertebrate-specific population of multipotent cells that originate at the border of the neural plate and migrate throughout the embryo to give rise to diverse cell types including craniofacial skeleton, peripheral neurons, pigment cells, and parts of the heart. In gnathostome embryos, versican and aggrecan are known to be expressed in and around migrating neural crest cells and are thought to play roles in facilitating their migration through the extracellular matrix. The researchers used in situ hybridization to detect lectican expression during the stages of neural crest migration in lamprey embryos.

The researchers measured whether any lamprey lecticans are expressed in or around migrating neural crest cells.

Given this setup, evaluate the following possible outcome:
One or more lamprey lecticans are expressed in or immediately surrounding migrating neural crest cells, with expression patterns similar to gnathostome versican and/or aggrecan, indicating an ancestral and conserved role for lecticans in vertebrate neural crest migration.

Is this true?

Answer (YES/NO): YES